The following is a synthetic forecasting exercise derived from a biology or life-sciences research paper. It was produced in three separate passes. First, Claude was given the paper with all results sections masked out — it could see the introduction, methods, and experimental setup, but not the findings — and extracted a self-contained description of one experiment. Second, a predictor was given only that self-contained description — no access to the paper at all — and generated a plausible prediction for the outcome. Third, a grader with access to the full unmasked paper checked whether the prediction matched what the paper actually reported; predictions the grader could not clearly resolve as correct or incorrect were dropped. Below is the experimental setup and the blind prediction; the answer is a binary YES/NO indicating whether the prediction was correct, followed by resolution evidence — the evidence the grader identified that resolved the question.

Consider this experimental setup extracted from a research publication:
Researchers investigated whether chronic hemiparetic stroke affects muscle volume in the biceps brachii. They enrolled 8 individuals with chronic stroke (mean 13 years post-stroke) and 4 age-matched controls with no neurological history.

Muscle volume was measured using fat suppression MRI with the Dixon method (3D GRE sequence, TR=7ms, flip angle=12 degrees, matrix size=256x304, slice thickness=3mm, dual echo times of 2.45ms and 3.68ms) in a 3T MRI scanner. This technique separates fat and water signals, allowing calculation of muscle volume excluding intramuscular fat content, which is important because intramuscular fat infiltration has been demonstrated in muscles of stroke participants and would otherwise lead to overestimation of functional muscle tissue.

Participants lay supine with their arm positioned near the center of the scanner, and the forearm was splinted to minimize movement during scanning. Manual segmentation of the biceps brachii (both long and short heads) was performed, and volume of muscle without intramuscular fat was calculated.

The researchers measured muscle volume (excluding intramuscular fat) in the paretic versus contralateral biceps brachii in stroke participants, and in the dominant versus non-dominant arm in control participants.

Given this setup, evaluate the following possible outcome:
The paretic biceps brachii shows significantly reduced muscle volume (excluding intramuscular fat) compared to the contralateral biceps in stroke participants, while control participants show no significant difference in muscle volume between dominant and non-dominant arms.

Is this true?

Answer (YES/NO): YES